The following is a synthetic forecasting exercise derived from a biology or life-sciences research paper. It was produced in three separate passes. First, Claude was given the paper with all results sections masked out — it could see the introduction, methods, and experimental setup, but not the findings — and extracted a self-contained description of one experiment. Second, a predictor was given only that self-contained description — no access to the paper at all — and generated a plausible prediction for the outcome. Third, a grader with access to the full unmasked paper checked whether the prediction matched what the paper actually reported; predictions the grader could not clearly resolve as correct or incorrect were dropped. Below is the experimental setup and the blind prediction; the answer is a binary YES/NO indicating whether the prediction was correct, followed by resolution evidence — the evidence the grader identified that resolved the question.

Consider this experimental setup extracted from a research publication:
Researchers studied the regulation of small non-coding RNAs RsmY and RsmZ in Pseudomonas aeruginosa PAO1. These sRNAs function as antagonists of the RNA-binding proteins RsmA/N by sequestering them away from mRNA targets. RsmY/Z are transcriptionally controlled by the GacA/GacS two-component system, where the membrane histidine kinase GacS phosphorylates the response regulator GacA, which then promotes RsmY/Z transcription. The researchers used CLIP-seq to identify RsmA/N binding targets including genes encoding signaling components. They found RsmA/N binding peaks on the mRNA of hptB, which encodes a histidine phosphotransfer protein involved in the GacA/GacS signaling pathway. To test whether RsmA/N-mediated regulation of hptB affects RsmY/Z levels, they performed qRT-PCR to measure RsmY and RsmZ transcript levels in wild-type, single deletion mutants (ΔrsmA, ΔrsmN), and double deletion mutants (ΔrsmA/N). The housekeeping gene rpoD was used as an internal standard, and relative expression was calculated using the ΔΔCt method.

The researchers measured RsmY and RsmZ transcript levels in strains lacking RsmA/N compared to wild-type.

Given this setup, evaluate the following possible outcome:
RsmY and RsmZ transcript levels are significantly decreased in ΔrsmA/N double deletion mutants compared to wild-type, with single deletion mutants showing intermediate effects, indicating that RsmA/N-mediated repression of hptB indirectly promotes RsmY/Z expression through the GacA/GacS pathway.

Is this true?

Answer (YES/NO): NO